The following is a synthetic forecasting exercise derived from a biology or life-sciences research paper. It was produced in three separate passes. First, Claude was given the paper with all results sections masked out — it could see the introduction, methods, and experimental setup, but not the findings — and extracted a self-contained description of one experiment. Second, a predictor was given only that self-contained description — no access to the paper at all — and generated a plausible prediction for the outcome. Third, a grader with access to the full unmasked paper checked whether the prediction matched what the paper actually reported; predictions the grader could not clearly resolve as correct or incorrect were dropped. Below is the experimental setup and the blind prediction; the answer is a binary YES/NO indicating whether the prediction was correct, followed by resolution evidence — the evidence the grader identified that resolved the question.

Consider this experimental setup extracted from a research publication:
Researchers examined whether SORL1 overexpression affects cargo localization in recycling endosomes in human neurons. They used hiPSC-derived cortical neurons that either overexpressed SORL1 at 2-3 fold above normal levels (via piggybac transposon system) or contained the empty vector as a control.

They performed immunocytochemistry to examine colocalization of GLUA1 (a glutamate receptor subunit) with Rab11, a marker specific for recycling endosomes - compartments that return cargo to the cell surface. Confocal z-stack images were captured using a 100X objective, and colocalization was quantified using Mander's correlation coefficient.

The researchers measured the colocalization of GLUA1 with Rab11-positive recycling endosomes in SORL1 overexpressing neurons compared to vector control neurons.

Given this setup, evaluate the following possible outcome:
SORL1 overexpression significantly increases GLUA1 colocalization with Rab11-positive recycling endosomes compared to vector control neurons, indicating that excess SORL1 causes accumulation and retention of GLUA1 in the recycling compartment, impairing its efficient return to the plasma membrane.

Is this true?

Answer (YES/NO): NO